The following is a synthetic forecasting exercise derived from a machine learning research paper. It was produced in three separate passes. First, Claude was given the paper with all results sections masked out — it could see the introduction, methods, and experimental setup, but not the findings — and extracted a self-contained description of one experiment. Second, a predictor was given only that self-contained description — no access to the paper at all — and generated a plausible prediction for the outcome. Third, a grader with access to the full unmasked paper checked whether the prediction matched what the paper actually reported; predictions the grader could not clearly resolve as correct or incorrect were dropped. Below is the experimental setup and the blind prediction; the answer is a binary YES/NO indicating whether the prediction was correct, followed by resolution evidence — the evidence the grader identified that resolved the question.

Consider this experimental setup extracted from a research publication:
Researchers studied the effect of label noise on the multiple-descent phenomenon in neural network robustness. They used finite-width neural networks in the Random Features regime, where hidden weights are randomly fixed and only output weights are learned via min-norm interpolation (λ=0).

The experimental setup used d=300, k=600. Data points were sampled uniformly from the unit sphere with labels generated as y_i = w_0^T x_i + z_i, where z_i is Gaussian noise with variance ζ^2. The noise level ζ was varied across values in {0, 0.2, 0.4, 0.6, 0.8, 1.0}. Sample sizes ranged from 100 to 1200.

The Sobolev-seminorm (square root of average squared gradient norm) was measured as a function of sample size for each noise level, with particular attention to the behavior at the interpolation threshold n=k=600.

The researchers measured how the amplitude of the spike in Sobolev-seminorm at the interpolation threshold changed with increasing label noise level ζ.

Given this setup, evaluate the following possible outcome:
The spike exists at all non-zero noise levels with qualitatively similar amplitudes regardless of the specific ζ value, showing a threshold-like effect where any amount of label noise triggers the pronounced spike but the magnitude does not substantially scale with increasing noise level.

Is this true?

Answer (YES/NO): NO